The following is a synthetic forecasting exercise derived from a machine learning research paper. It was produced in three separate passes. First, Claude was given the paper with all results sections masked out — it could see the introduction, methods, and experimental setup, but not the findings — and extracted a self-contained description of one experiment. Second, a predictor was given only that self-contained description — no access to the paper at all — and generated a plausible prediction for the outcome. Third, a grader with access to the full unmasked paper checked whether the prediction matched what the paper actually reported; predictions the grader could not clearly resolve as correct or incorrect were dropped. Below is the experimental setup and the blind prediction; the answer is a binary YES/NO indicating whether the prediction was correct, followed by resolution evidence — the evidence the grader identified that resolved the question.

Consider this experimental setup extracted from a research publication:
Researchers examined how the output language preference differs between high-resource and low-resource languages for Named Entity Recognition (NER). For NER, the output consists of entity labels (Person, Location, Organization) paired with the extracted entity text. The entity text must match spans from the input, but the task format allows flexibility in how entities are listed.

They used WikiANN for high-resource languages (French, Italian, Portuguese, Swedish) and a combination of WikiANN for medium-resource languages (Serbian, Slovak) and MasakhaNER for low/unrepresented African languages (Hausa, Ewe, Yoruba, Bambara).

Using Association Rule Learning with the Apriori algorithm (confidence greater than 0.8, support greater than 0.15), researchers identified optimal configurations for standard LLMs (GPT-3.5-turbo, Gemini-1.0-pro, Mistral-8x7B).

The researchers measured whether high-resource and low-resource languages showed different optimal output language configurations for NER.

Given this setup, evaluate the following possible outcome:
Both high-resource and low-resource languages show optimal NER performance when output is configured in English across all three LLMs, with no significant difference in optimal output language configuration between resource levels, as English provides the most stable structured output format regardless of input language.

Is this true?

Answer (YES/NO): NO